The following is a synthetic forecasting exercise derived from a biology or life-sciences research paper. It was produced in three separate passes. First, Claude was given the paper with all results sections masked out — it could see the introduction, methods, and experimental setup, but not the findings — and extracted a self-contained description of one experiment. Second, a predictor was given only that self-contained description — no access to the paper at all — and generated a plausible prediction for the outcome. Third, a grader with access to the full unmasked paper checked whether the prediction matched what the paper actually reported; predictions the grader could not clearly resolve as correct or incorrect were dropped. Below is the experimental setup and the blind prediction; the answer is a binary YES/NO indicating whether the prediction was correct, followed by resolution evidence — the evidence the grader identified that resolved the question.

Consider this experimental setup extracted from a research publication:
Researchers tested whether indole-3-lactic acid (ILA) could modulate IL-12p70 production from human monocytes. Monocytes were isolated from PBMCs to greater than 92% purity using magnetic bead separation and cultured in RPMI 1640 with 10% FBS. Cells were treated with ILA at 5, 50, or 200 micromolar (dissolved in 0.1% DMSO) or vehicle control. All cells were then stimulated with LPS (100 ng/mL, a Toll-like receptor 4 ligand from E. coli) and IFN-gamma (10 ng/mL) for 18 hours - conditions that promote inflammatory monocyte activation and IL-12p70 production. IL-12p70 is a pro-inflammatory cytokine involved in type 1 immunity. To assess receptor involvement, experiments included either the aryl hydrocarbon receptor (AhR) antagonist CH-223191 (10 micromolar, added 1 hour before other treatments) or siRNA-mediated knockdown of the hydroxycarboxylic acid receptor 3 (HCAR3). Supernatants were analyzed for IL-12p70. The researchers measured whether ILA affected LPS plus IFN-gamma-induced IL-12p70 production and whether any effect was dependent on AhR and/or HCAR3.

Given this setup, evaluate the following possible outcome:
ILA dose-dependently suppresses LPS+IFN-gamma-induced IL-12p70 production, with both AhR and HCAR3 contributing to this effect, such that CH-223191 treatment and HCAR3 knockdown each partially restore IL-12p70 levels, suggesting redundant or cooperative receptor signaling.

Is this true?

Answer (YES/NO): NO